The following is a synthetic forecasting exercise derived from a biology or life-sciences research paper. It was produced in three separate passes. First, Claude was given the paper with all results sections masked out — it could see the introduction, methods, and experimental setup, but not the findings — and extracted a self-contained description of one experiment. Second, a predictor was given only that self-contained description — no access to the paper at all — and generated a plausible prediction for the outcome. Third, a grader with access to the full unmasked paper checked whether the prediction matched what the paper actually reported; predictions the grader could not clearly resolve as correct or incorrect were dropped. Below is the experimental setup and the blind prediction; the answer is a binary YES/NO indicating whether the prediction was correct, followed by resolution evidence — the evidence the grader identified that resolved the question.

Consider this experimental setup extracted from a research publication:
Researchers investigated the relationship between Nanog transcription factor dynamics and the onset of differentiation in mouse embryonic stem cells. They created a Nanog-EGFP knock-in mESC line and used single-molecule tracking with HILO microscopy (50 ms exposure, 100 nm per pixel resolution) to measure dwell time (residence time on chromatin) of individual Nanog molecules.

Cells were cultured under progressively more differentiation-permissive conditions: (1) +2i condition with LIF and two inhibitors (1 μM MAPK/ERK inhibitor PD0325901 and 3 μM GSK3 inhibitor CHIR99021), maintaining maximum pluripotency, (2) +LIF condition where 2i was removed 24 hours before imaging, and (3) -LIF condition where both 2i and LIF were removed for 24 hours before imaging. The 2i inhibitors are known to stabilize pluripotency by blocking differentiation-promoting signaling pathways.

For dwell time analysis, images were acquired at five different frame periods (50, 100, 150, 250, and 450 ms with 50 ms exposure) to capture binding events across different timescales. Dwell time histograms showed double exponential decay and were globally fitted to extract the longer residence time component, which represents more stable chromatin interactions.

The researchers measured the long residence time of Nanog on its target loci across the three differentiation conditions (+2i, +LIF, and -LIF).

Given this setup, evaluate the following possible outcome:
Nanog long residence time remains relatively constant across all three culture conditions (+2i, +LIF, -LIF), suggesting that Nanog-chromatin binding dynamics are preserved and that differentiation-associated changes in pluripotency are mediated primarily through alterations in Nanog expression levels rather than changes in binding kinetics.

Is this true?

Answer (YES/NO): NO